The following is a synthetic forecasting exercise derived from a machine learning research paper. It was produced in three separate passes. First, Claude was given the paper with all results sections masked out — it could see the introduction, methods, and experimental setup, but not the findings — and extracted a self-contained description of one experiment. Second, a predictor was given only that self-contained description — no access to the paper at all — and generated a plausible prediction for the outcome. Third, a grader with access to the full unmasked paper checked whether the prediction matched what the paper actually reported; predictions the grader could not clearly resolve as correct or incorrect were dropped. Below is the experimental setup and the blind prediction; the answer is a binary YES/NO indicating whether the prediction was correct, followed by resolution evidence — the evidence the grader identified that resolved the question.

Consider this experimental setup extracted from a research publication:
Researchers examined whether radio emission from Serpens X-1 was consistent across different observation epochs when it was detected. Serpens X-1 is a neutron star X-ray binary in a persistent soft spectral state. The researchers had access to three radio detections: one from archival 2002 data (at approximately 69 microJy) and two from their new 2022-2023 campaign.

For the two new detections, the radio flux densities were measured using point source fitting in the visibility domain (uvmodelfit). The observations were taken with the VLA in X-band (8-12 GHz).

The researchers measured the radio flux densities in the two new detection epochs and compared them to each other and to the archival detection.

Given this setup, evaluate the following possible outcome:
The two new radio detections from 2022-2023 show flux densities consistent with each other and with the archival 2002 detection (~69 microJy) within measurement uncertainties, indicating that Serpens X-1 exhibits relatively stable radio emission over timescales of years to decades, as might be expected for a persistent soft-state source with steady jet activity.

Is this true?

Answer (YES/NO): NO